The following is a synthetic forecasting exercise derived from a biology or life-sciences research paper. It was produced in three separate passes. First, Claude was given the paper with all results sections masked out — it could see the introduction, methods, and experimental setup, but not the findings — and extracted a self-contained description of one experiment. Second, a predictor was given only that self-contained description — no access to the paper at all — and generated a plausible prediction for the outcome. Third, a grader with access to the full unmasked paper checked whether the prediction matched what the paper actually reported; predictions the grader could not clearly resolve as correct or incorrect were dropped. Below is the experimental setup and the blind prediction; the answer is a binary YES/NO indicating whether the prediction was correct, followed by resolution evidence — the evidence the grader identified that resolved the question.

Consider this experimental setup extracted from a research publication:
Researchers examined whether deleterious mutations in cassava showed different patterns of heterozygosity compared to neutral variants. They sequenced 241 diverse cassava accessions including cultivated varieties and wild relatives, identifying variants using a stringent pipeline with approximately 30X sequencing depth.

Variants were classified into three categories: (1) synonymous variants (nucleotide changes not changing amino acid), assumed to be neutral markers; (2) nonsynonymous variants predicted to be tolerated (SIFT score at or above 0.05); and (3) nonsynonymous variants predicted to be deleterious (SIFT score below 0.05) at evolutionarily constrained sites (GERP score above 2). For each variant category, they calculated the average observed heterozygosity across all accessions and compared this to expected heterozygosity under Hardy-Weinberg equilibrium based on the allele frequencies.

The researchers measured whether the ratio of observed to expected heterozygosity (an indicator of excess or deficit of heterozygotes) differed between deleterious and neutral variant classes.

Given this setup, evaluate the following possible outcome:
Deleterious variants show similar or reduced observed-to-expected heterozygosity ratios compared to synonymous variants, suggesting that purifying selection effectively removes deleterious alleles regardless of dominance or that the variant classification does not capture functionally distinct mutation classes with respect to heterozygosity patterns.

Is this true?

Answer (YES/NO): NO